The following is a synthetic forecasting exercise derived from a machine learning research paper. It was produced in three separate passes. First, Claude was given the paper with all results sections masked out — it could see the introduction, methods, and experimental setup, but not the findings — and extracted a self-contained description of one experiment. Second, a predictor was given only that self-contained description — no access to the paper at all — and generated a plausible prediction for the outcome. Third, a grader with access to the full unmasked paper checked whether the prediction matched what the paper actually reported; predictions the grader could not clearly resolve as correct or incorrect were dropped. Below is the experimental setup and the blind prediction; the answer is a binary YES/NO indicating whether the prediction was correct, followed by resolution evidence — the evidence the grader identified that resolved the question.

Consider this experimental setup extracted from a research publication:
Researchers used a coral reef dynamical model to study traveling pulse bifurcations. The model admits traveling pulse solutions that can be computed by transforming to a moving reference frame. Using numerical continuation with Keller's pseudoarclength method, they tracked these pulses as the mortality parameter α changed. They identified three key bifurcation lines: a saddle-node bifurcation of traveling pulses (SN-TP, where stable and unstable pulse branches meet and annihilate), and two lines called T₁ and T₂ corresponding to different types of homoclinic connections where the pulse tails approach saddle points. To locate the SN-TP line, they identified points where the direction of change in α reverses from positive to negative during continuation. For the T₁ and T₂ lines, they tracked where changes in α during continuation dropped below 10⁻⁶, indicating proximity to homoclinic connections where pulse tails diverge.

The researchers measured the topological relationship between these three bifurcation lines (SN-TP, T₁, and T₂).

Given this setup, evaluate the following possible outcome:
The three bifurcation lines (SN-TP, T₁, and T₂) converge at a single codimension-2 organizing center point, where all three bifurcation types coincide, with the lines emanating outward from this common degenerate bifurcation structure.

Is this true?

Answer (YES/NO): YES